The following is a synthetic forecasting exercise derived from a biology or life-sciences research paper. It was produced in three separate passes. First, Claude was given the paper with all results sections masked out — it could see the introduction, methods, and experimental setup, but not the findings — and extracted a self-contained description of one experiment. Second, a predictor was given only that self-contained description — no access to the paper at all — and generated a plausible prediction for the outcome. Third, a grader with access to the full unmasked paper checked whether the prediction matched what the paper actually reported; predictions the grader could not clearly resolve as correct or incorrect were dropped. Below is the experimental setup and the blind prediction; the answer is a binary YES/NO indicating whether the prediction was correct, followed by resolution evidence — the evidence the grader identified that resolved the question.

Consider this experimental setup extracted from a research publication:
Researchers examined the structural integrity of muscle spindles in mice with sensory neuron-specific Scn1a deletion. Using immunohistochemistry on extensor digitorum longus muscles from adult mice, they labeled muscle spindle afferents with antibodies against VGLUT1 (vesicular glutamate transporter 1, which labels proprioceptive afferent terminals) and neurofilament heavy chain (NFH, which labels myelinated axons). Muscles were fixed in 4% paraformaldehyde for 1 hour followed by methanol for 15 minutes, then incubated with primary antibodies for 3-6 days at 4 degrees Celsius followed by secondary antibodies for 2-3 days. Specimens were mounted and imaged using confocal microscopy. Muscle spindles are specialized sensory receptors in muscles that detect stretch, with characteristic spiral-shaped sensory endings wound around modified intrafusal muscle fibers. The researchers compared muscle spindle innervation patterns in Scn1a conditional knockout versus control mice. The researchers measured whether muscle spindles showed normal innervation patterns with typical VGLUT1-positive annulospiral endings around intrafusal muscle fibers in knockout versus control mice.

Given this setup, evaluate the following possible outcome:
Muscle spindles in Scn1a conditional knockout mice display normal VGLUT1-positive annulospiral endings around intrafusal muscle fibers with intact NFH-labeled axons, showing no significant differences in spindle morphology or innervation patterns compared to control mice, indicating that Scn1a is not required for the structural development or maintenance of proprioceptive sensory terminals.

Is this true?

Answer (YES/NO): YES